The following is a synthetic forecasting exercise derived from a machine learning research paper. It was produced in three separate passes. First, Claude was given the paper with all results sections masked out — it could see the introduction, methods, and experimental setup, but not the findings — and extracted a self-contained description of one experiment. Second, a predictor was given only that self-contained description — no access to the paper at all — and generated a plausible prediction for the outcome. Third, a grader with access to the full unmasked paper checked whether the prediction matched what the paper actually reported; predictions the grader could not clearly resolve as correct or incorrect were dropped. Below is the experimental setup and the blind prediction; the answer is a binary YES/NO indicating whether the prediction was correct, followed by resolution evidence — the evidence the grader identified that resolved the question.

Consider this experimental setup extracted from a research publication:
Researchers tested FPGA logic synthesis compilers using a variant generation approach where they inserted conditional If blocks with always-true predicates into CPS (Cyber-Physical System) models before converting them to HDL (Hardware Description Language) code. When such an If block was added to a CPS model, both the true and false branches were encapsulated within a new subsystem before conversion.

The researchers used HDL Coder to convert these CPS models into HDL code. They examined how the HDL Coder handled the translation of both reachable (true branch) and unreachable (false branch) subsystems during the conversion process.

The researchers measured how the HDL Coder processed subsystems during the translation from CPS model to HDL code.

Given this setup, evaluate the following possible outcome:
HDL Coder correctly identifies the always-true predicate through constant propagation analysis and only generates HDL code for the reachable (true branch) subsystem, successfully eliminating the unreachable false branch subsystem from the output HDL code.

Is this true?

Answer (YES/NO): NO